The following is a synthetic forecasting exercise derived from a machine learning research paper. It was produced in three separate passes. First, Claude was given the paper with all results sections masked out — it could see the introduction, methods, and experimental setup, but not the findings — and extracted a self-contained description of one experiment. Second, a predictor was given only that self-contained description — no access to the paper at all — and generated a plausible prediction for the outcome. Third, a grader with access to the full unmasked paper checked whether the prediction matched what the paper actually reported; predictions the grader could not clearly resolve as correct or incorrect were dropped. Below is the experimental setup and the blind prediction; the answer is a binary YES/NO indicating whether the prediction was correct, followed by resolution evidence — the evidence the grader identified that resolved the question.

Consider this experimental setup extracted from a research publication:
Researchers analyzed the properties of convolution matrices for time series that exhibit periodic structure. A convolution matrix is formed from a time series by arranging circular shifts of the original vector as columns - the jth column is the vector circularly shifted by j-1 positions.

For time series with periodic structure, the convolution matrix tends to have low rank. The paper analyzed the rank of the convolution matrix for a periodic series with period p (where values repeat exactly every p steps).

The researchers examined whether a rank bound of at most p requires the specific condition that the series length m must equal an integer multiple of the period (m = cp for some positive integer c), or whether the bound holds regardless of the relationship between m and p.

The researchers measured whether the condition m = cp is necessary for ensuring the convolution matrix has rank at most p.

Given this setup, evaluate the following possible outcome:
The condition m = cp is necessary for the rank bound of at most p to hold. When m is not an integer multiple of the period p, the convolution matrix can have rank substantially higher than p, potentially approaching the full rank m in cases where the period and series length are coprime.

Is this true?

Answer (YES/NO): YES